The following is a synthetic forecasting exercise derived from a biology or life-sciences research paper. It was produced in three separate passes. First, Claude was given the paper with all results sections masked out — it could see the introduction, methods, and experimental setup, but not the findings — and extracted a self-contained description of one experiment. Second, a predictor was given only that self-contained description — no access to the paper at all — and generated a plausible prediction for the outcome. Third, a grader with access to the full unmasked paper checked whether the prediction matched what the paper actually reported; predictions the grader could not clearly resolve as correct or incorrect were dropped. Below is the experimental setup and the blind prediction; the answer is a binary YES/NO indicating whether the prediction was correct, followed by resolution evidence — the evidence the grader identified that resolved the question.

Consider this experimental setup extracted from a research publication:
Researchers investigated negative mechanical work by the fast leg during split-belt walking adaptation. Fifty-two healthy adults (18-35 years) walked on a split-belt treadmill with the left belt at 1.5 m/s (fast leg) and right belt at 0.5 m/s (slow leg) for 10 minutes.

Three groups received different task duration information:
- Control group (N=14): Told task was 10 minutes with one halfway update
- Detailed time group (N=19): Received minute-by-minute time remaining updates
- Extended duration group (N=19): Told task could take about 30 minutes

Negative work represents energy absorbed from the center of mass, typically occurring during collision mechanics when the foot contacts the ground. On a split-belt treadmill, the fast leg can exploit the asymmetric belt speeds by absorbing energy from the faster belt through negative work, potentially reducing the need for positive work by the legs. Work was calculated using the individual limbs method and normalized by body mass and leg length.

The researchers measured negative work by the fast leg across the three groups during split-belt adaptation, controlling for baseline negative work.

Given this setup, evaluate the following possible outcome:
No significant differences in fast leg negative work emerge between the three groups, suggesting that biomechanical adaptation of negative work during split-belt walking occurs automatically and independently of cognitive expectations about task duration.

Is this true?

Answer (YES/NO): NO